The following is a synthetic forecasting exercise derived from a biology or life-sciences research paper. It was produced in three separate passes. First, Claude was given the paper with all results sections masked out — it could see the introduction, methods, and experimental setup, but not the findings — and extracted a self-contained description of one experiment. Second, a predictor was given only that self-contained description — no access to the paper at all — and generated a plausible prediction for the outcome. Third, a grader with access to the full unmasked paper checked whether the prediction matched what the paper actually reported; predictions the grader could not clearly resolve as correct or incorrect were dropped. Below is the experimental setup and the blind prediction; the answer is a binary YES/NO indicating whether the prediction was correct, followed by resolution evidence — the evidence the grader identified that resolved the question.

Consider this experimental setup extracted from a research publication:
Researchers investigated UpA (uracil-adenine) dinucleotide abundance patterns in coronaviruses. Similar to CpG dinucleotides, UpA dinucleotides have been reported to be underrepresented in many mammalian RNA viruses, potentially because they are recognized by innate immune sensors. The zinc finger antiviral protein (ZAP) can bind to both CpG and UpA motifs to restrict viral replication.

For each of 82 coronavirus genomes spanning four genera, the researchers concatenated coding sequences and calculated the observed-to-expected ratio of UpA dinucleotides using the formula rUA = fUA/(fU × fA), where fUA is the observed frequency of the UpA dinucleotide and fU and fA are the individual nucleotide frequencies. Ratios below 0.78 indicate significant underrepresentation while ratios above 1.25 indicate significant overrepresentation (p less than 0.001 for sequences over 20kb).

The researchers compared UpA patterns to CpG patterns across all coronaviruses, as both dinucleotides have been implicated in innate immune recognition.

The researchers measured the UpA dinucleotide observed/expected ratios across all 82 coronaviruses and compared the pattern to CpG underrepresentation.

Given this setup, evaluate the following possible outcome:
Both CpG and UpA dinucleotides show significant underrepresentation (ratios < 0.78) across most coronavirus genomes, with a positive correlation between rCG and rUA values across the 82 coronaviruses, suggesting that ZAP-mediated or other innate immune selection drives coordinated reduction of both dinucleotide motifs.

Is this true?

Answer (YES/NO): NO